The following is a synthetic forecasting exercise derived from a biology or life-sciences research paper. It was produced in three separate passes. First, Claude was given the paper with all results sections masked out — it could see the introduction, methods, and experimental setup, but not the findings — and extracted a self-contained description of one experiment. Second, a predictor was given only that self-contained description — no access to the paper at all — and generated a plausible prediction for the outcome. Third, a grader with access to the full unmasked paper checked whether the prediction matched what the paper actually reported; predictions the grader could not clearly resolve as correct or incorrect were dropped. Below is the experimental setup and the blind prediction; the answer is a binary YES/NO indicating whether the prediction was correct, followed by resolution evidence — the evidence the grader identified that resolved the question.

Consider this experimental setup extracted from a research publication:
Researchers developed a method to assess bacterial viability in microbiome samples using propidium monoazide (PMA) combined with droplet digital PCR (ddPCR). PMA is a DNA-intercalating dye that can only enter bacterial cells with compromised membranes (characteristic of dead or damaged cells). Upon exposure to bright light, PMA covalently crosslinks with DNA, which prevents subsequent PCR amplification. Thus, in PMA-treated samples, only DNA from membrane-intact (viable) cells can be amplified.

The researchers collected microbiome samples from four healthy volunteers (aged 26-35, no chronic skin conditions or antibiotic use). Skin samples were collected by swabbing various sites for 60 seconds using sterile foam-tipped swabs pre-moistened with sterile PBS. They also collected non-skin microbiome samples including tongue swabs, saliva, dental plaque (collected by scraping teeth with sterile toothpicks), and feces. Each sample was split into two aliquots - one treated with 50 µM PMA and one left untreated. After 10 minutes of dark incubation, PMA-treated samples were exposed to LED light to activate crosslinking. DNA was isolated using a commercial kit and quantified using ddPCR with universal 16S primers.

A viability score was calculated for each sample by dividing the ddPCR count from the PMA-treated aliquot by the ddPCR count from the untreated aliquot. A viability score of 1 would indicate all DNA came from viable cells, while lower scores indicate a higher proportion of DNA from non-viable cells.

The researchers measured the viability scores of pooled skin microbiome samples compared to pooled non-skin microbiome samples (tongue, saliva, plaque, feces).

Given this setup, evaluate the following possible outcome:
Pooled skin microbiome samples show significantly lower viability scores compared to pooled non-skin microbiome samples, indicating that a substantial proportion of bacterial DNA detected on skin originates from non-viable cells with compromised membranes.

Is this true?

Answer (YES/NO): YES